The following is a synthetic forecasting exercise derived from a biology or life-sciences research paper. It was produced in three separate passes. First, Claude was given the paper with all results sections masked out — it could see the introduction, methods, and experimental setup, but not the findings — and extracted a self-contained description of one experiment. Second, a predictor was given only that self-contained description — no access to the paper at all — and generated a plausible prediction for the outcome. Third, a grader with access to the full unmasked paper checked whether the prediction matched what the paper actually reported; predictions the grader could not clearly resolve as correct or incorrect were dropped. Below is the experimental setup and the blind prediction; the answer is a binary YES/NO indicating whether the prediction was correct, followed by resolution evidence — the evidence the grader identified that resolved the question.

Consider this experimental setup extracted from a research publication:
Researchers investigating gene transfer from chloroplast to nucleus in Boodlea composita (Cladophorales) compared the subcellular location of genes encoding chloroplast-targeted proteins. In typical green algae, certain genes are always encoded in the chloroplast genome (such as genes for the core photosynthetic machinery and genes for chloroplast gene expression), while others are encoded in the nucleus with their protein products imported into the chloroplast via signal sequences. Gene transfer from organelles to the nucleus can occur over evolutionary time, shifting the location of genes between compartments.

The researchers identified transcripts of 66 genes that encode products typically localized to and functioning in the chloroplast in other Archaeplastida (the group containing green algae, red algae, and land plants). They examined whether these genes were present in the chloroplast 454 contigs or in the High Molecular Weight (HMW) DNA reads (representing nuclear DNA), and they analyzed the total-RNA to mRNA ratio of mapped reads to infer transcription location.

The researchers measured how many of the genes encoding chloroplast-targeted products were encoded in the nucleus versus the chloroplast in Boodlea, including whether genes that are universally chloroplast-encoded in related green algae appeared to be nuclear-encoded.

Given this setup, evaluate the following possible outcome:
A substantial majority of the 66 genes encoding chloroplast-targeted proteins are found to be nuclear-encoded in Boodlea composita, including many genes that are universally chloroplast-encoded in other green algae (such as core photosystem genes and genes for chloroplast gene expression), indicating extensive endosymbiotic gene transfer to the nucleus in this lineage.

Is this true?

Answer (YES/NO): NO